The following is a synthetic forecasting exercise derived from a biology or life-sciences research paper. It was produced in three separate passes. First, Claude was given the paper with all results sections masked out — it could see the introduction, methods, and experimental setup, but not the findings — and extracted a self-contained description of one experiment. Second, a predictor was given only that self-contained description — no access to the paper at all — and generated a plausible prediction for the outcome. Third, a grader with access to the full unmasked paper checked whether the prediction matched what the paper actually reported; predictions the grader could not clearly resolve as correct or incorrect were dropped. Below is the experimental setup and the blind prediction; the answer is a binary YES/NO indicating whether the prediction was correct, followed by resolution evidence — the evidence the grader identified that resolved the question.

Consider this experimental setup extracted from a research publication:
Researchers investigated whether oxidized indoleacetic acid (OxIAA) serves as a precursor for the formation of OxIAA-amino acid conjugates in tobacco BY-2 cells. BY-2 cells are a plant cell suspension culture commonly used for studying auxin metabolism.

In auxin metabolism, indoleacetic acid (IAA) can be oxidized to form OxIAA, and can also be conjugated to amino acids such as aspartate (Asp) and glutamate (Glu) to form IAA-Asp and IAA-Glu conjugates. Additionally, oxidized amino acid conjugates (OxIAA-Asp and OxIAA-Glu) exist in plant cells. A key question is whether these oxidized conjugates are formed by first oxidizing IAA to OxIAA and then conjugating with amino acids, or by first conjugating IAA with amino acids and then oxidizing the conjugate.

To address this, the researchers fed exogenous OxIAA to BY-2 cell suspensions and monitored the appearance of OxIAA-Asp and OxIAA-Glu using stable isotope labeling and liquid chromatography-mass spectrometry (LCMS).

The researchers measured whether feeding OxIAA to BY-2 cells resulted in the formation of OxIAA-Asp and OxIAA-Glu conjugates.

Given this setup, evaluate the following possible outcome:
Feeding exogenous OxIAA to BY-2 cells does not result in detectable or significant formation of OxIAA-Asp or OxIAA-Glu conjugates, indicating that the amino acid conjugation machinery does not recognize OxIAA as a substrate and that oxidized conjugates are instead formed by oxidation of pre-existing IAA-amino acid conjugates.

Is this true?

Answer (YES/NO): YES